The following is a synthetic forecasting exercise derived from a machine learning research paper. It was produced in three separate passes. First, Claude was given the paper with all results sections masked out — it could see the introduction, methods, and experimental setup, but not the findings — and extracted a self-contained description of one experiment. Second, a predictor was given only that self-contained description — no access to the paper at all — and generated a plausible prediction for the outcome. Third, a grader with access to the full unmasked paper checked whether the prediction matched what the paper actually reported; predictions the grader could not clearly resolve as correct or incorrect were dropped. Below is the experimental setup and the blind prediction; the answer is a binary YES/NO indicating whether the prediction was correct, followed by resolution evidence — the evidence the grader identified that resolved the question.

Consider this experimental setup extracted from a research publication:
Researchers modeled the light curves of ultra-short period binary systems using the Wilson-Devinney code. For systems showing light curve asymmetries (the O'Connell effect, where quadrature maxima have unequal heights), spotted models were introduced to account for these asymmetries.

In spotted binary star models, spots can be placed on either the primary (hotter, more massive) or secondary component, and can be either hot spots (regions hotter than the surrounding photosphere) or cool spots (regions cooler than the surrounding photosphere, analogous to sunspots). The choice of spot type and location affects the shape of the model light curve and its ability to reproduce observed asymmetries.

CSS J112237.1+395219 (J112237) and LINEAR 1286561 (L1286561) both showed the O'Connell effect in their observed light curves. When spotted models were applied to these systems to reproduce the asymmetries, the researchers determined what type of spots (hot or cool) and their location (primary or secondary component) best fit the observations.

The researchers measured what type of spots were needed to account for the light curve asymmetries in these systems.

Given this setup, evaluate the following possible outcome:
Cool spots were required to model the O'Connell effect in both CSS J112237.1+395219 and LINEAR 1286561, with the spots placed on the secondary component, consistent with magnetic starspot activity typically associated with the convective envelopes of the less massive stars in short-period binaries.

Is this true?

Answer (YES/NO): NO